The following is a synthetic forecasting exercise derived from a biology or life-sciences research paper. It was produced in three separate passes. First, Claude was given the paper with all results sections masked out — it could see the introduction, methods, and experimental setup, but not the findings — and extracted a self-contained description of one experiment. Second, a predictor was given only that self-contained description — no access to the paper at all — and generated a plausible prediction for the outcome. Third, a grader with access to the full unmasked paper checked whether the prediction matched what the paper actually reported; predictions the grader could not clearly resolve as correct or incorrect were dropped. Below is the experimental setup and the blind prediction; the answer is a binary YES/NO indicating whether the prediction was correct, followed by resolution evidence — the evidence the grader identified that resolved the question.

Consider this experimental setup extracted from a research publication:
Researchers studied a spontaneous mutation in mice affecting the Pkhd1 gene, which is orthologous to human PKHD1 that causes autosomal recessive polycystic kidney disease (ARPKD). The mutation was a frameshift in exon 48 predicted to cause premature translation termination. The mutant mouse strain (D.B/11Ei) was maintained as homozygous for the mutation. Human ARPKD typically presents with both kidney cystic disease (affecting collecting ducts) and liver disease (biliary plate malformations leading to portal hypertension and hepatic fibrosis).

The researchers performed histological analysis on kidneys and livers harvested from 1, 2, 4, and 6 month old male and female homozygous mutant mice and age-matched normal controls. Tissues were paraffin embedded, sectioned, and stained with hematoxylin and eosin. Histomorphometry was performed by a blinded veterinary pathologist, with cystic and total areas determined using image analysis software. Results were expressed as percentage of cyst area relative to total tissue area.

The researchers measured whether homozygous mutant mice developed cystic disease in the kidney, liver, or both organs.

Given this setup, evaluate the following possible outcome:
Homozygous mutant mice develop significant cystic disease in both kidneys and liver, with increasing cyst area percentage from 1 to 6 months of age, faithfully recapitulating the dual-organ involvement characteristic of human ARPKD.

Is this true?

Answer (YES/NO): NO